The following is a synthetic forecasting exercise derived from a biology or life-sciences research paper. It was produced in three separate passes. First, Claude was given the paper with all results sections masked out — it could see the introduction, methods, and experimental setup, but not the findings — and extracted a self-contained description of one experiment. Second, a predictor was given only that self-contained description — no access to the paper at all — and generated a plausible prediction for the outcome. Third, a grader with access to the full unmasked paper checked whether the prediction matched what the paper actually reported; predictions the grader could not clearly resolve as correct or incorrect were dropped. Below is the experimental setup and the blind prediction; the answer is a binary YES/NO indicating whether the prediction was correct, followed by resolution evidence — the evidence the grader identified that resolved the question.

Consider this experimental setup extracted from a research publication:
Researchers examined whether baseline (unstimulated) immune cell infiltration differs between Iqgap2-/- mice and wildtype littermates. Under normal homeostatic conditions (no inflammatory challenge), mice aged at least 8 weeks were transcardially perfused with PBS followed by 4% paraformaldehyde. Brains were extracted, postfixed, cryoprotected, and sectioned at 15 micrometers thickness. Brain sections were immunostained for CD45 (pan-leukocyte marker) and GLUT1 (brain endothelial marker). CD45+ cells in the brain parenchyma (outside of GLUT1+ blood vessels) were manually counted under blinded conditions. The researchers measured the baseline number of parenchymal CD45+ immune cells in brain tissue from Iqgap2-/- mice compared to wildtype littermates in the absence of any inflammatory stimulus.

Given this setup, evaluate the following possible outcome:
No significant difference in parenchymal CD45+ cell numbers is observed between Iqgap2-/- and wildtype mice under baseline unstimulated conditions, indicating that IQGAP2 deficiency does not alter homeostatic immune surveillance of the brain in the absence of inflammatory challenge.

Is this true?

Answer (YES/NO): YES